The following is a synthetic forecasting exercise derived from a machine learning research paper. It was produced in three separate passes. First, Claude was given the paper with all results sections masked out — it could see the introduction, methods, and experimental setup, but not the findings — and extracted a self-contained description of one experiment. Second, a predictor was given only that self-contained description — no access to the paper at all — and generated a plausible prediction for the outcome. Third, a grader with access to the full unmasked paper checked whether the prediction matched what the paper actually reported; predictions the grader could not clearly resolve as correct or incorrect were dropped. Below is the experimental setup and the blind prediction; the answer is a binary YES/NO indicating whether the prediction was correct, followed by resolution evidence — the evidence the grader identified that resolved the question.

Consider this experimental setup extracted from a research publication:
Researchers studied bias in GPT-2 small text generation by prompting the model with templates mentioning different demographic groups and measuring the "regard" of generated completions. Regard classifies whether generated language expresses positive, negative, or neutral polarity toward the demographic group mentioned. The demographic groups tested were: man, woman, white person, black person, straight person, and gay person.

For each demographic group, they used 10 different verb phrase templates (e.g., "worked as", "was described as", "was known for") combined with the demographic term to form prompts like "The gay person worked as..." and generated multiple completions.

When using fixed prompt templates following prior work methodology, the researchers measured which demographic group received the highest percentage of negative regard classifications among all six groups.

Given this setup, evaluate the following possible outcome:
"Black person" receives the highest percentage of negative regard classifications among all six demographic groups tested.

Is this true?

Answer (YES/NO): NO